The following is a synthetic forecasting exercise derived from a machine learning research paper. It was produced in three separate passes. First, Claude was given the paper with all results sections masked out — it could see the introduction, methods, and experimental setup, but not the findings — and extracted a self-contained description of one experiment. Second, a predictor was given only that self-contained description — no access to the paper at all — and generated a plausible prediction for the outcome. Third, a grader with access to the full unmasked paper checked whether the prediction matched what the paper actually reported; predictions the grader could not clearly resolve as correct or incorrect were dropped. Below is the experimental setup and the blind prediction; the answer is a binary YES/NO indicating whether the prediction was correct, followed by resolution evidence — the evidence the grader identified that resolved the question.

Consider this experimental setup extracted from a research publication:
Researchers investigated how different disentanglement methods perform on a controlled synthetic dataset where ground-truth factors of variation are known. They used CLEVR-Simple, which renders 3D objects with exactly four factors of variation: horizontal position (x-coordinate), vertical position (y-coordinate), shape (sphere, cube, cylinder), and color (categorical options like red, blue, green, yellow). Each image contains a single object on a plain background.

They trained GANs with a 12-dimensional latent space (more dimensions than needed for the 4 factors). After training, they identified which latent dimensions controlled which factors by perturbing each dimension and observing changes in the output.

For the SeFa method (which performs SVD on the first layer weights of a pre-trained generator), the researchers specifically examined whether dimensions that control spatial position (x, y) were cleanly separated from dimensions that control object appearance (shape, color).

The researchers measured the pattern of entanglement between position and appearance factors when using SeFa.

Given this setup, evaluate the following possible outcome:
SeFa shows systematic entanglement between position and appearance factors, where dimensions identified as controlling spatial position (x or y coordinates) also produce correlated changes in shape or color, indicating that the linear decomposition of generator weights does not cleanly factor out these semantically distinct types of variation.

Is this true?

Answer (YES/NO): NO